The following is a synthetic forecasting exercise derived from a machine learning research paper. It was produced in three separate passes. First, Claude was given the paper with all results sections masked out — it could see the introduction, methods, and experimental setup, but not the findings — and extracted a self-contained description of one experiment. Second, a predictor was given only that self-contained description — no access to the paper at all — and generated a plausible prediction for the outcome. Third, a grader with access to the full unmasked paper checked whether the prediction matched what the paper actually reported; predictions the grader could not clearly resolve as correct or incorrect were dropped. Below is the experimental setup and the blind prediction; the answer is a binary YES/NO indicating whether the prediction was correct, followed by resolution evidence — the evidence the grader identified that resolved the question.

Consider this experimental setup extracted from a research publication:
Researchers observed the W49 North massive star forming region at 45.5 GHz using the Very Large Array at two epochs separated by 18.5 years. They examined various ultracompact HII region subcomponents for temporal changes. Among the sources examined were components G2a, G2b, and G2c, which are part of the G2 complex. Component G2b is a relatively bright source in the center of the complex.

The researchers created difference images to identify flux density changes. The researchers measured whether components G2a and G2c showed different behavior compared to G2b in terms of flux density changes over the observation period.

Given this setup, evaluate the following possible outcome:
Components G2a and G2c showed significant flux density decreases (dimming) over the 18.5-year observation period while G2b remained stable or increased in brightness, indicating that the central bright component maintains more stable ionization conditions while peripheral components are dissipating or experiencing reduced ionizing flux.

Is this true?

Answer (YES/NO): NO